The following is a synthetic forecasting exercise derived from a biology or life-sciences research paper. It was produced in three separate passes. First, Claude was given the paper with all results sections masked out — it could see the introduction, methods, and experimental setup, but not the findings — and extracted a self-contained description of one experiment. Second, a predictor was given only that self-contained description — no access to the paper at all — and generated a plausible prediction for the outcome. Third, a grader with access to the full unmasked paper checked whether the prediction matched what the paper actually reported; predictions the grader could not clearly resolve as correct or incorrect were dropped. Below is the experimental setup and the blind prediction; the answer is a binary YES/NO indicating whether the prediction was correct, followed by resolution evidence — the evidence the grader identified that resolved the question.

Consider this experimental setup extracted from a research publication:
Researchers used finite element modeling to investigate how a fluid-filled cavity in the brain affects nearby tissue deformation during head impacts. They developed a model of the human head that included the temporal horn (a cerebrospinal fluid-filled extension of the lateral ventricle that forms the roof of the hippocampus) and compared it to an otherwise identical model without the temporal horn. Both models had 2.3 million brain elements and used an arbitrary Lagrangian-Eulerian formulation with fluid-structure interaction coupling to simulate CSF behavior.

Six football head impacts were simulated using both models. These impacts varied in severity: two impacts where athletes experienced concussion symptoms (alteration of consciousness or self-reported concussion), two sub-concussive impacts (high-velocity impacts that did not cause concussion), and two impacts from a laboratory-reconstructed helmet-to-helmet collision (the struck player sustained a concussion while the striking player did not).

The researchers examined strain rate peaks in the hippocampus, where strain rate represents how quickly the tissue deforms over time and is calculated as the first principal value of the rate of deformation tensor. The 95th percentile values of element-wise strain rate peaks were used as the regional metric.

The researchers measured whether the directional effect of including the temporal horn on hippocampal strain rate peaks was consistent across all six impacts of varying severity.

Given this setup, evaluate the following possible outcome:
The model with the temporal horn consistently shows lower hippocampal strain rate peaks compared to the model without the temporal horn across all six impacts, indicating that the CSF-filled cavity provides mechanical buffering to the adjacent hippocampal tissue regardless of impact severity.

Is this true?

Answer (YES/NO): NO